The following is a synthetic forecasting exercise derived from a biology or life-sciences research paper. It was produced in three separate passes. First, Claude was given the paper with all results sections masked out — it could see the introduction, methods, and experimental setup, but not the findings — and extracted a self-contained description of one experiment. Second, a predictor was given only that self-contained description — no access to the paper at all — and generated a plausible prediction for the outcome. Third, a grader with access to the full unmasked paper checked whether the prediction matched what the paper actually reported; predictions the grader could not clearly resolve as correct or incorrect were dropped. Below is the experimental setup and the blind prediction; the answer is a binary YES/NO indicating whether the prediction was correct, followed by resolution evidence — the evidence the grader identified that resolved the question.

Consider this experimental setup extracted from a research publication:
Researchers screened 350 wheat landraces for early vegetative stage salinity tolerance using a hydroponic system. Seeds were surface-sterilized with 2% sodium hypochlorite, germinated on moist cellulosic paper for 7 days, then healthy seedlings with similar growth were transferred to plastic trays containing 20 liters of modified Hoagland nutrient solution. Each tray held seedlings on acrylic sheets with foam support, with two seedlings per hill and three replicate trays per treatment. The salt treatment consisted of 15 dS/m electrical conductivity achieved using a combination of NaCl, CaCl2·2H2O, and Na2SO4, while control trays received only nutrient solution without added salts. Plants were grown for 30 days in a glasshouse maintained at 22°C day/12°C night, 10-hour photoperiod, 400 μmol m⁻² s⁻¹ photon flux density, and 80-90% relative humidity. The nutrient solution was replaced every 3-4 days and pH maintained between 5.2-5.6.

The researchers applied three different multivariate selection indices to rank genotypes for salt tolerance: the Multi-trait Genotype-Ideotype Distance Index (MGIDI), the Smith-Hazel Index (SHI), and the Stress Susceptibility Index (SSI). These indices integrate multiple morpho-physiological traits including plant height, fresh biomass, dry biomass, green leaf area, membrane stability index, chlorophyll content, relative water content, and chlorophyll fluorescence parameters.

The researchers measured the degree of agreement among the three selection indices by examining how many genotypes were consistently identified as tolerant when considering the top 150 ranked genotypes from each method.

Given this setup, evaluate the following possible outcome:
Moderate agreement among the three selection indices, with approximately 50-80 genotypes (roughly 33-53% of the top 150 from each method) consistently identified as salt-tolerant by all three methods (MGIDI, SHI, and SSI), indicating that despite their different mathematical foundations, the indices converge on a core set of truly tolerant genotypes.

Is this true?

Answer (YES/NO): NO